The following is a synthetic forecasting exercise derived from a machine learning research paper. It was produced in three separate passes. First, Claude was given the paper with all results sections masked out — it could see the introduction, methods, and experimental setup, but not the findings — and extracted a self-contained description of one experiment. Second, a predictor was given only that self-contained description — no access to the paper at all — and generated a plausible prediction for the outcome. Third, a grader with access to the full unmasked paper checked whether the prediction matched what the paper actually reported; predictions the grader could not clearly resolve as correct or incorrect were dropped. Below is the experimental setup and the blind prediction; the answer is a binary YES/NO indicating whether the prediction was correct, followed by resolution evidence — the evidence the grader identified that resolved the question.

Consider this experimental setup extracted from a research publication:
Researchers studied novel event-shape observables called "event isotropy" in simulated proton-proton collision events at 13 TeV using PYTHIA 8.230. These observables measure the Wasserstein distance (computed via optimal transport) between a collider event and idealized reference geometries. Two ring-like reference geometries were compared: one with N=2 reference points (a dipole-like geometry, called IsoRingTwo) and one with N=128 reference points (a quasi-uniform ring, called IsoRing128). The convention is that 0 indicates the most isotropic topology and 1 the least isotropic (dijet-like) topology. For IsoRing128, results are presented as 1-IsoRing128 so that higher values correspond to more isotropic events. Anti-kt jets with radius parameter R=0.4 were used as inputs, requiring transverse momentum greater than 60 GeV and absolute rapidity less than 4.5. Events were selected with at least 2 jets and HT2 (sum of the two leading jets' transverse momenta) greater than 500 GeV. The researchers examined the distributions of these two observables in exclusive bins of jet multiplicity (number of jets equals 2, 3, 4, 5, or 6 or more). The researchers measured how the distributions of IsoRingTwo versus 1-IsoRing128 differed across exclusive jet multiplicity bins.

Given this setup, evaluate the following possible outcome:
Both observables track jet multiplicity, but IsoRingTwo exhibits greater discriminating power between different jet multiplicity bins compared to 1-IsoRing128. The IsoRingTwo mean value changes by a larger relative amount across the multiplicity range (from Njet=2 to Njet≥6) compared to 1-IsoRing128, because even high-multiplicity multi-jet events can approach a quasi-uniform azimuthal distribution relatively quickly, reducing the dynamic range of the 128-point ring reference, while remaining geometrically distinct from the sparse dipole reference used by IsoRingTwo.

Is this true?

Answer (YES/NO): NO